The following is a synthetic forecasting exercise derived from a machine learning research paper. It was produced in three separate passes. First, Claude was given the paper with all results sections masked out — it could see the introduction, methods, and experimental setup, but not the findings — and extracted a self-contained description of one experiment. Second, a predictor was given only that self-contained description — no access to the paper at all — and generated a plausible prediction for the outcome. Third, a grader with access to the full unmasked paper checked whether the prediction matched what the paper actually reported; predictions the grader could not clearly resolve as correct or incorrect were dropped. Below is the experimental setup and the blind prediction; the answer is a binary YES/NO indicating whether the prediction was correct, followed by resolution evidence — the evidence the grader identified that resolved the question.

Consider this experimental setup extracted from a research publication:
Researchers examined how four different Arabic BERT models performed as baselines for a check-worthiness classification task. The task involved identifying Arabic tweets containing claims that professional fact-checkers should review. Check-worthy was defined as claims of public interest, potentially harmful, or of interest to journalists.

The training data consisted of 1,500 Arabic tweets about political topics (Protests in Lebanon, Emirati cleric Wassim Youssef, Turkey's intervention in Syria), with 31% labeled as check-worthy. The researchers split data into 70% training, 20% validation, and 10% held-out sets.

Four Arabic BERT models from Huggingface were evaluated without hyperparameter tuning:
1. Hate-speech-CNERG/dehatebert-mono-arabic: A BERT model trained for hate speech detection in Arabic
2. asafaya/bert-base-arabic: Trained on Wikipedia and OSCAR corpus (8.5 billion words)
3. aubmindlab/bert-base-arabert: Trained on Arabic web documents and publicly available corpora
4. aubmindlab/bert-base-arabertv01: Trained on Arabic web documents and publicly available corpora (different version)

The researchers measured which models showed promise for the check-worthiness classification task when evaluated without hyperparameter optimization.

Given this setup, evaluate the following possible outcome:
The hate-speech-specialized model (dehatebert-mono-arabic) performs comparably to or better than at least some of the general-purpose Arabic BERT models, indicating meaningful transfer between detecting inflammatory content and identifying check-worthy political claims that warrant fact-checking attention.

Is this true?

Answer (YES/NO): NO